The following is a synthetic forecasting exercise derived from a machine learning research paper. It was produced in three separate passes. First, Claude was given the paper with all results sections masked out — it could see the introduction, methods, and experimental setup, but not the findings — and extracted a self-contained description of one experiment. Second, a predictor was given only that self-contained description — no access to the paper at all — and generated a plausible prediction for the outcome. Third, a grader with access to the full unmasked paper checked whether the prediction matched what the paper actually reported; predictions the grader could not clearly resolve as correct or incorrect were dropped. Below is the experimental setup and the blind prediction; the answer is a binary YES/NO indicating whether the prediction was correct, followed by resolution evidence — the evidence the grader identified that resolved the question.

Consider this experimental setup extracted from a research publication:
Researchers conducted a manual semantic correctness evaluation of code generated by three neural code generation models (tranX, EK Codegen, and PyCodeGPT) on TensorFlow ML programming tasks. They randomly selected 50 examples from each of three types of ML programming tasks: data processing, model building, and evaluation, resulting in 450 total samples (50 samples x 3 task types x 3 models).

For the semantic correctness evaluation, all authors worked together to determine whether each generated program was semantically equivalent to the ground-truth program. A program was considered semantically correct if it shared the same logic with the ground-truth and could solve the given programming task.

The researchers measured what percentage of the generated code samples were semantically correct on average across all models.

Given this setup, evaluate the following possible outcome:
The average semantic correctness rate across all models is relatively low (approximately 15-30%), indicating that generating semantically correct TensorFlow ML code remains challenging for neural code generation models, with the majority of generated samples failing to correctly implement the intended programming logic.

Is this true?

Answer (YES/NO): YES